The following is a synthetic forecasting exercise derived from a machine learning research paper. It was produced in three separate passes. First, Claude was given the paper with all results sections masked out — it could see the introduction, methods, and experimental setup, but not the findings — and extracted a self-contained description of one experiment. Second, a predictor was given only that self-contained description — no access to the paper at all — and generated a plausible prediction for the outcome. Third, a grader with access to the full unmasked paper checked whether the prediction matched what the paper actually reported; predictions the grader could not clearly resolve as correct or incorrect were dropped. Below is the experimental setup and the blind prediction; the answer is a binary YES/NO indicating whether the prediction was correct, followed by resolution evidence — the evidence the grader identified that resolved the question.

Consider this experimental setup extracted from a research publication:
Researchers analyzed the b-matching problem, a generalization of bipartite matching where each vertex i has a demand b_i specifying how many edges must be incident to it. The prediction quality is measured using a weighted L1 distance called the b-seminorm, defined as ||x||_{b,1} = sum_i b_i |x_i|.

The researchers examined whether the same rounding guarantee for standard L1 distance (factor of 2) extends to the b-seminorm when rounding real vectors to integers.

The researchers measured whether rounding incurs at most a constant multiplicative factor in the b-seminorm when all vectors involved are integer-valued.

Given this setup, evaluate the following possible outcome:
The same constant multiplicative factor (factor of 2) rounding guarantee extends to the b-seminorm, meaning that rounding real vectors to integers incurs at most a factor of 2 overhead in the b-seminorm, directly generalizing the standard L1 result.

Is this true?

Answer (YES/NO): YES